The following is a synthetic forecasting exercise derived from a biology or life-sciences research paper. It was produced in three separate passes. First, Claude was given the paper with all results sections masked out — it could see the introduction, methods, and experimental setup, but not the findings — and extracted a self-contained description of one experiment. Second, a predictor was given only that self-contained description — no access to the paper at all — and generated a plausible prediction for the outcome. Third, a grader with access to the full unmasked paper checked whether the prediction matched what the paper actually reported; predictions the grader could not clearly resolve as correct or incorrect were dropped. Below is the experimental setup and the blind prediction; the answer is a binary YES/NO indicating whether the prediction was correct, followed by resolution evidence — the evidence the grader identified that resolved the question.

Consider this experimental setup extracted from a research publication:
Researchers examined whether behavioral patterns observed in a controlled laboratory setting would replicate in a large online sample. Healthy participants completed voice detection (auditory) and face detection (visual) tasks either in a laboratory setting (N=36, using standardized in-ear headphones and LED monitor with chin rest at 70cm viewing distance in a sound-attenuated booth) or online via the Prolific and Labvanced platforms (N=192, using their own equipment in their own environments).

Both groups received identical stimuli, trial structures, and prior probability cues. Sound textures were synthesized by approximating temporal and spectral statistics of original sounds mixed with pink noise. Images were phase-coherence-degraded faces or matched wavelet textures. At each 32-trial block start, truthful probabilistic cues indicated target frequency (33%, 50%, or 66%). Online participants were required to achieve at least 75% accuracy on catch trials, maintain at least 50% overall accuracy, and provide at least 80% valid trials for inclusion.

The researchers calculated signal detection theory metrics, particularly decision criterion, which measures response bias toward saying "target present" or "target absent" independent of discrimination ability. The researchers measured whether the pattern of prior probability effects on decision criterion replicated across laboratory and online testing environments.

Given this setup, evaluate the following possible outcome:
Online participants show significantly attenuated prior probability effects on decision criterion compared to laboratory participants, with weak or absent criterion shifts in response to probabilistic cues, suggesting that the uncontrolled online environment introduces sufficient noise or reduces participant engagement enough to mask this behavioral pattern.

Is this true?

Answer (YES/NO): NO